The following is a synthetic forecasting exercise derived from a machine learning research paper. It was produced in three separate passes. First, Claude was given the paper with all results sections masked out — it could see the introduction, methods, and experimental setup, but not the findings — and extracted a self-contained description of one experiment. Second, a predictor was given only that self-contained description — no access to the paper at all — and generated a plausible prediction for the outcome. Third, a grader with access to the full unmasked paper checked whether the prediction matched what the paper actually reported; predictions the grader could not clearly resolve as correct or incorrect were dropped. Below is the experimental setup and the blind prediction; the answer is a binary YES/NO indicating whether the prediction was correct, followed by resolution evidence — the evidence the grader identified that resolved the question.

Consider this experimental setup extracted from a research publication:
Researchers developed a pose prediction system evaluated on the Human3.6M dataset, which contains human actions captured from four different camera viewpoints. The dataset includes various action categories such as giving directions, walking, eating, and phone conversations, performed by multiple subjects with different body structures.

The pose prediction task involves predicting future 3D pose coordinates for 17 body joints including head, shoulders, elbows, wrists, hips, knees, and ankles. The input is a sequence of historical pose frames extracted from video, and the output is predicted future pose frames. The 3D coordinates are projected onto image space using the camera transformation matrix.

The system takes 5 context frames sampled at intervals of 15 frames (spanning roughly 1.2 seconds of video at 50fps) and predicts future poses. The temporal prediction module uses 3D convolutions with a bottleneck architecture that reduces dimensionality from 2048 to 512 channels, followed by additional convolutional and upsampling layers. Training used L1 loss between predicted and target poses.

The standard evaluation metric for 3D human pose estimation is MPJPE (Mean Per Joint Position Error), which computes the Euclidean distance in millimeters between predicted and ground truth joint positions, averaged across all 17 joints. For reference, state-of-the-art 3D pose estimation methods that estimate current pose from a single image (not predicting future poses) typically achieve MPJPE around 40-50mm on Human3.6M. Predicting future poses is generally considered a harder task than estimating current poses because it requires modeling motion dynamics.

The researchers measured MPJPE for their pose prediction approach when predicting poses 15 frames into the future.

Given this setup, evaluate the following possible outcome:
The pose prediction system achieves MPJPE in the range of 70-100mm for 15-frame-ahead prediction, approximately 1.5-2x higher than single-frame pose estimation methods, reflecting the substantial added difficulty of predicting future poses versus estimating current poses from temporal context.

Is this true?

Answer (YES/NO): YES